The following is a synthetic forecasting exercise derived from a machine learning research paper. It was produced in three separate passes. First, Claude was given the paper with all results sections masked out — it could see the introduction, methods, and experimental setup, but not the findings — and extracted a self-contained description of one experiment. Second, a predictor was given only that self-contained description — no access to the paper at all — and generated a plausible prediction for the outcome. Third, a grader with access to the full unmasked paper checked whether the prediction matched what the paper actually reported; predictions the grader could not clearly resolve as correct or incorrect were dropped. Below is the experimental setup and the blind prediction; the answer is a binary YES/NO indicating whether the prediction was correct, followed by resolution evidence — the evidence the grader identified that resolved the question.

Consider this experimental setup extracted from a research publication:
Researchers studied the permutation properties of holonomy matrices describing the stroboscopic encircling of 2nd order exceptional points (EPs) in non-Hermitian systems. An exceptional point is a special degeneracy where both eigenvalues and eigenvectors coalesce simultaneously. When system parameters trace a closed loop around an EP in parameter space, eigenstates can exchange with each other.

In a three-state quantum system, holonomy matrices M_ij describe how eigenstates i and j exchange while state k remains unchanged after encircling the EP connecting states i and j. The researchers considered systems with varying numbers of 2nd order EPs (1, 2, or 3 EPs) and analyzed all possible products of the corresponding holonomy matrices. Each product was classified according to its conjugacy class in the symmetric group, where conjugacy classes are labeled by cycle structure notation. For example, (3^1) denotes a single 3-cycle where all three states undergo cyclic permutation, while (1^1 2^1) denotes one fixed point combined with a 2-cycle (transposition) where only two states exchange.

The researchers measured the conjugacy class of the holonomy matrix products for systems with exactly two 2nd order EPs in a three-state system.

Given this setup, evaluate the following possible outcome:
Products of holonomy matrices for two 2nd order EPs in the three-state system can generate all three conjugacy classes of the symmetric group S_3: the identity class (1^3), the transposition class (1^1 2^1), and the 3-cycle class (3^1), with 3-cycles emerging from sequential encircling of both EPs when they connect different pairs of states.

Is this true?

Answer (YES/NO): NO